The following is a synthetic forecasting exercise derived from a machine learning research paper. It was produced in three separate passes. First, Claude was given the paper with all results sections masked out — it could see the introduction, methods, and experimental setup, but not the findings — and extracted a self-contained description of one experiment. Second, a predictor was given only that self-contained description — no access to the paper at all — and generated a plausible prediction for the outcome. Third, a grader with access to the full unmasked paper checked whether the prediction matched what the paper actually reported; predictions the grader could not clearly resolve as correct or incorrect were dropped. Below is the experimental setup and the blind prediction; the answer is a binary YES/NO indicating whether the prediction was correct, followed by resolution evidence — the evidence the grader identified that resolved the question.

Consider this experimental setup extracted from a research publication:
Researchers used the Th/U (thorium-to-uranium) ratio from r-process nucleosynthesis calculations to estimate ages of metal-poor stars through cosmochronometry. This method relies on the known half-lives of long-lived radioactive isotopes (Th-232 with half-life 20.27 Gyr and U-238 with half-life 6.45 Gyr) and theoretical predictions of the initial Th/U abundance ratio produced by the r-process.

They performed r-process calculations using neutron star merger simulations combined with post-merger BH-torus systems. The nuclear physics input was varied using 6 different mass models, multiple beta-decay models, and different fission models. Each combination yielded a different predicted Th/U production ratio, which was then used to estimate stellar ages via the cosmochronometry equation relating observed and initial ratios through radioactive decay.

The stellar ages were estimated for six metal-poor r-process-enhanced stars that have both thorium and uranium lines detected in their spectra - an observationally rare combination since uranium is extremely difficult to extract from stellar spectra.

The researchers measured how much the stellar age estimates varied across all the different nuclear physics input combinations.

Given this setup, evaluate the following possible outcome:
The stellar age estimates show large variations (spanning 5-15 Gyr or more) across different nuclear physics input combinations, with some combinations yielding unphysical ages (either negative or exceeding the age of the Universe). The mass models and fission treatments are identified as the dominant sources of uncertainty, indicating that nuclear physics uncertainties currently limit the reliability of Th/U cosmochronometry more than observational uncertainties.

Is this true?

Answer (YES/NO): NO